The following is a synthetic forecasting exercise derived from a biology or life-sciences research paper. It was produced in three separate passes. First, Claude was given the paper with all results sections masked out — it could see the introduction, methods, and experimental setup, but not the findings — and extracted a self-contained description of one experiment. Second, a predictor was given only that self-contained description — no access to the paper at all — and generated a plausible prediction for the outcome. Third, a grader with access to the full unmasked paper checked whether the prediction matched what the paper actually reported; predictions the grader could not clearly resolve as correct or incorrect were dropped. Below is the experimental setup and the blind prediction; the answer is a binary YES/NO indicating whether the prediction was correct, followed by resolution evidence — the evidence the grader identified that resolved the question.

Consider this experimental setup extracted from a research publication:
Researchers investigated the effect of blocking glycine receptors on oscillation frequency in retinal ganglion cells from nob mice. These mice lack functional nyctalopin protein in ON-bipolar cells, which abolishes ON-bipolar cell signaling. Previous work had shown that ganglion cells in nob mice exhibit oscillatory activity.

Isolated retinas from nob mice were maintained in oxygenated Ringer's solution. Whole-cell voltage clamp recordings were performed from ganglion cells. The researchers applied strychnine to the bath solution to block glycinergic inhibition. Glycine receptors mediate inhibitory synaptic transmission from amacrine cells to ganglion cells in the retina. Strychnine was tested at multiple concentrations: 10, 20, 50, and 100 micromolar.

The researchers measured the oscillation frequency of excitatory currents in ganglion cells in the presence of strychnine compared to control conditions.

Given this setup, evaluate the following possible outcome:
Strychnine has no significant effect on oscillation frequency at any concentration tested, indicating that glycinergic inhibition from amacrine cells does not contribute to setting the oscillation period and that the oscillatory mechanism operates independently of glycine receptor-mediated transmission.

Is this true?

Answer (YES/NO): NO